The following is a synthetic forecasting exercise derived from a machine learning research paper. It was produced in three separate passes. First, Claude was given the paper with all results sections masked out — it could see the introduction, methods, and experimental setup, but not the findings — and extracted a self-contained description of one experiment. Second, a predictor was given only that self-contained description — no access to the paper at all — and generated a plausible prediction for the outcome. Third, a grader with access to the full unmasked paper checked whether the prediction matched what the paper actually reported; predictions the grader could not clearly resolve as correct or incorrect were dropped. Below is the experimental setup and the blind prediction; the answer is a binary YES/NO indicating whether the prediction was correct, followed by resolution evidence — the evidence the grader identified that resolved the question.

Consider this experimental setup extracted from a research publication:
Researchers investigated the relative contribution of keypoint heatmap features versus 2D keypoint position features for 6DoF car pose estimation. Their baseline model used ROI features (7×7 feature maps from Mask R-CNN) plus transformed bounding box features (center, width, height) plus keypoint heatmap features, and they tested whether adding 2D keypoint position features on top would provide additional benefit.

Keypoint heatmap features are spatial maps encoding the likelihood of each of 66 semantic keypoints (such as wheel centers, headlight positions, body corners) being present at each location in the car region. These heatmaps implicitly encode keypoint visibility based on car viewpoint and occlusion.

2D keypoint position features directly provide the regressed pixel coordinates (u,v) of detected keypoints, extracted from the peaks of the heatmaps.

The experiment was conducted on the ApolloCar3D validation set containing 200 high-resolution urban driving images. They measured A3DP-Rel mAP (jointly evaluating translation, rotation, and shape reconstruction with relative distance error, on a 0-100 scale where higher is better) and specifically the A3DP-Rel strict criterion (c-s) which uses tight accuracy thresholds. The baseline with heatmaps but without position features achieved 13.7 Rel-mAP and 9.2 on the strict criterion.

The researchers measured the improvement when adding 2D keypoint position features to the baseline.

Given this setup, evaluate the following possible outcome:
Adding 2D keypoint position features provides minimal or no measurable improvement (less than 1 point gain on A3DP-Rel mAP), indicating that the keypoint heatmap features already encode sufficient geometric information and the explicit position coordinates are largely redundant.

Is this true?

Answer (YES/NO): NO